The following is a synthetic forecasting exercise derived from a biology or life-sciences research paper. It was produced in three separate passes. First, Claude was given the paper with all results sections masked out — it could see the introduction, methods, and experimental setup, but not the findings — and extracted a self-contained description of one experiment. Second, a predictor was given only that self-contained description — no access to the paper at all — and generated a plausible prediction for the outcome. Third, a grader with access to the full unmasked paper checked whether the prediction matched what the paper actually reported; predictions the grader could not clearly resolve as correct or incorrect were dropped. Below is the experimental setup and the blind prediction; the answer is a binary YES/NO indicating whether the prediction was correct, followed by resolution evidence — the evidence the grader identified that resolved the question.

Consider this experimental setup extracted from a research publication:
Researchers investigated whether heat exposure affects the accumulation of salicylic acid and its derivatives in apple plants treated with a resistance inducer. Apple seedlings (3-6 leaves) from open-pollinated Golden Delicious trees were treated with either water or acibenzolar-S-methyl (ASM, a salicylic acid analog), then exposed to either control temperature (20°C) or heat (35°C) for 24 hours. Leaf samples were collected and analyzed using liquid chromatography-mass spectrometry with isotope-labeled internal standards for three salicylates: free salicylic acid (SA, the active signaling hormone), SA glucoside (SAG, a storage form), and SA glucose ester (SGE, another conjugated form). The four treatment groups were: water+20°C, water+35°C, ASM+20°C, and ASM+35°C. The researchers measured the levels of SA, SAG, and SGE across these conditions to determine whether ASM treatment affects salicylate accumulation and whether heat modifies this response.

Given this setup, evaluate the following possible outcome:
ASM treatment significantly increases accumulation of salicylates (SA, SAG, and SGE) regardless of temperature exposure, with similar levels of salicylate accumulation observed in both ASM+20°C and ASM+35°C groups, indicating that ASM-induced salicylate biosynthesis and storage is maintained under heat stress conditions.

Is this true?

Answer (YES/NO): NO